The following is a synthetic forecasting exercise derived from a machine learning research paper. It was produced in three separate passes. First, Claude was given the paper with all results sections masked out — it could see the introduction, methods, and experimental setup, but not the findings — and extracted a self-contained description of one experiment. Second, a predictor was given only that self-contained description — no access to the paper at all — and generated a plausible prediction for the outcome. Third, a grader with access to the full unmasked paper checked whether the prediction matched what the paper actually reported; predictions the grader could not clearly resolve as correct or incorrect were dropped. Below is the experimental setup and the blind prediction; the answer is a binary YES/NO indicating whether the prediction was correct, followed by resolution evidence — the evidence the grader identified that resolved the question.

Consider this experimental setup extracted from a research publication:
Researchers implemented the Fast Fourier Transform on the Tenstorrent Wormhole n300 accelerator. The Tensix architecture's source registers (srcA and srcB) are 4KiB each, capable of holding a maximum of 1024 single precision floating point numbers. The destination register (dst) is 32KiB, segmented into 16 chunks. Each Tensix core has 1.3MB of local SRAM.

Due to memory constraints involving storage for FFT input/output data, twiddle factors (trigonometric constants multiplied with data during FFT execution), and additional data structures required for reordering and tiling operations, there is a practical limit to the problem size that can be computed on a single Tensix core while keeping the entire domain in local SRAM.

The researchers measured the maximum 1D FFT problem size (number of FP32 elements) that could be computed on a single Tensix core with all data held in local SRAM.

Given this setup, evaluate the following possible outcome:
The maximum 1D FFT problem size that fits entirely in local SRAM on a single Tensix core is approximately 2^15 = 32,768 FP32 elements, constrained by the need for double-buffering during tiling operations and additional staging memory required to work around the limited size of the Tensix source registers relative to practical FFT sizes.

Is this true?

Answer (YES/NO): NO